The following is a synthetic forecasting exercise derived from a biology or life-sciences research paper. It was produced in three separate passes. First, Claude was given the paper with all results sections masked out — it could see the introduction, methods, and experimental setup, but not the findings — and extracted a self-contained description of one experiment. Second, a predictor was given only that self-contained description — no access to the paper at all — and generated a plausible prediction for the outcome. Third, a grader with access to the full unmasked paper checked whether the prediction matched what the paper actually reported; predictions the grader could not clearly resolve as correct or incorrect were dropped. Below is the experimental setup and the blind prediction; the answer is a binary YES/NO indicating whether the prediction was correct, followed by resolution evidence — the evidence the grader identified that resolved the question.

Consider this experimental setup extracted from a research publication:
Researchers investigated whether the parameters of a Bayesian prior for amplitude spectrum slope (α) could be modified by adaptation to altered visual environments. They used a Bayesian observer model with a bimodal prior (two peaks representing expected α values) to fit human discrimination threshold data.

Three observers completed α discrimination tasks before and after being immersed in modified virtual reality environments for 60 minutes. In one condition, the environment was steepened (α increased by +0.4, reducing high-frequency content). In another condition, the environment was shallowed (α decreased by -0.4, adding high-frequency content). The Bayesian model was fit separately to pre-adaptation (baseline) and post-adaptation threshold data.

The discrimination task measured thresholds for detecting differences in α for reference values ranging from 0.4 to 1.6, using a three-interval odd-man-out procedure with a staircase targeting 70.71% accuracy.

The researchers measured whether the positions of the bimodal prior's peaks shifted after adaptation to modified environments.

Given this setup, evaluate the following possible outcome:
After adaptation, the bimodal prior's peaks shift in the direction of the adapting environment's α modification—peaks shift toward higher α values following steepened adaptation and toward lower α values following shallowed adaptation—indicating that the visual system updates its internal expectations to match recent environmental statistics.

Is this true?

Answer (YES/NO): NO